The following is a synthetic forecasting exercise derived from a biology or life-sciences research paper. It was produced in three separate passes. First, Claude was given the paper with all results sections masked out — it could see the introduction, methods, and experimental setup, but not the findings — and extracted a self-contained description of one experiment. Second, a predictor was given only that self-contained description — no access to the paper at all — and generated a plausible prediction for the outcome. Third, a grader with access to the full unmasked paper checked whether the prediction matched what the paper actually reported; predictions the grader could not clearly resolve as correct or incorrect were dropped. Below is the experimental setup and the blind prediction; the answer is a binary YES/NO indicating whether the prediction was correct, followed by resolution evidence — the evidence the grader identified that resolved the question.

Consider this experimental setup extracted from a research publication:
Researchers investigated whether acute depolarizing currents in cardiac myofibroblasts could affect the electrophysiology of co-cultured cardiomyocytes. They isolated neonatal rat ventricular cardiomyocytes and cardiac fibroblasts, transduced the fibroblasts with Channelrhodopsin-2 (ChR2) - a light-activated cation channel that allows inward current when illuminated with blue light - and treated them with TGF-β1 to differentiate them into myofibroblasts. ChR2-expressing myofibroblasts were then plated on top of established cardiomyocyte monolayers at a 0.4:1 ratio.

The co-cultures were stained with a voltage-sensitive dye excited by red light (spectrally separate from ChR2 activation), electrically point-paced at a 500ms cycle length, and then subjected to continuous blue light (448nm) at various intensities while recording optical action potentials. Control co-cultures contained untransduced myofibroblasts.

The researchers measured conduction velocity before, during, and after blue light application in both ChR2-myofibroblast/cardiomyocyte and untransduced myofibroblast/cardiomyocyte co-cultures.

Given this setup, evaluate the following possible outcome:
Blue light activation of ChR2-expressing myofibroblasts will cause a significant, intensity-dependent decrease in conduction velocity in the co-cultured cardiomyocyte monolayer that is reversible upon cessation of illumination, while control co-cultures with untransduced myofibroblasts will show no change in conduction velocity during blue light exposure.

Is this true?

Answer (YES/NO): YES